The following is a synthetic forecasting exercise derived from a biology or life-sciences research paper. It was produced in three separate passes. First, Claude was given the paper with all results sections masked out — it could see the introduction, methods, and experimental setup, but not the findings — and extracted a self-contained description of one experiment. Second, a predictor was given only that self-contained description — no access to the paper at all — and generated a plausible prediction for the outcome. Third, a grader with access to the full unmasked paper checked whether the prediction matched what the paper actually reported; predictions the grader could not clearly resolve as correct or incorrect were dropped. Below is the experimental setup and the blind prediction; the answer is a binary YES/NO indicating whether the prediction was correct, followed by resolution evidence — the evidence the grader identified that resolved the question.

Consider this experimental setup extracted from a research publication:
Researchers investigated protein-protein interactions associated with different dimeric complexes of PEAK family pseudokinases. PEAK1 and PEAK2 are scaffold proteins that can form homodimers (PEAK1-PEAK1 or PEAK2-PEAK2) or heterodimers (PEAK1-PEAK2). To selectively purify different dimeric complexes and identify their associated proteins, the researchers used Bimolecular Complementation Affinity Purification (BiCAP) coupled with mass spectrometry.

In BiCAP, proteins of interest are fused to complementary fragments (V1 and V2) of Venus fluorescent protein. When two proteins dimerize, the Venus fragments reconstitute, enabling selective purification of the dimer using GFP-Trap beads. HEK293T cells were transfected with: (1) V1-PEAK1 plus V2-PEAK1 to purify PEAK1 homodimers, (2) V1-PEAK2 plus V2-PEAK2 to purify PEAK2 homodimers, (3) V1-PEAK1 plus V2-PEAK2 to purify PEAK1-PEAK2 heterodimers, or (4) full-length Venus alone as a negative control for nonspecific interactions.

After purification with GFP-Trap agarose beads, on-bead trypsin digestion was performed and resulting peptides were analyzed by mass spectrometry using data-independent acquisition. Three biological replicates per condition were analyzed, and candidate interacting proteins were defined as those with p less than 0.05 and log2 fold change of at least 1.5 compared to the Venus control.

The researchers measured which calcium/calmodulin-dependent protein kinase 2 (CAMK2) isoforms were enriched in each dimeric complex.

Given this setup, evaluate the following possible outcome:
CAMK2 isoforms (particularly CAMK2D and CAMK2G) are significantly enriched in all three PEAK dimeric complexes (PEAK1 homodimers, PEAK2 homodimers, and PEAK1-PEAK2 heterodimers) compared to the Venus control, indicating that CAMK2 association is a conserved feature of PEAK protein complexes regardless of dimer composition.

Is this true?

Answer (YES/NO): YES